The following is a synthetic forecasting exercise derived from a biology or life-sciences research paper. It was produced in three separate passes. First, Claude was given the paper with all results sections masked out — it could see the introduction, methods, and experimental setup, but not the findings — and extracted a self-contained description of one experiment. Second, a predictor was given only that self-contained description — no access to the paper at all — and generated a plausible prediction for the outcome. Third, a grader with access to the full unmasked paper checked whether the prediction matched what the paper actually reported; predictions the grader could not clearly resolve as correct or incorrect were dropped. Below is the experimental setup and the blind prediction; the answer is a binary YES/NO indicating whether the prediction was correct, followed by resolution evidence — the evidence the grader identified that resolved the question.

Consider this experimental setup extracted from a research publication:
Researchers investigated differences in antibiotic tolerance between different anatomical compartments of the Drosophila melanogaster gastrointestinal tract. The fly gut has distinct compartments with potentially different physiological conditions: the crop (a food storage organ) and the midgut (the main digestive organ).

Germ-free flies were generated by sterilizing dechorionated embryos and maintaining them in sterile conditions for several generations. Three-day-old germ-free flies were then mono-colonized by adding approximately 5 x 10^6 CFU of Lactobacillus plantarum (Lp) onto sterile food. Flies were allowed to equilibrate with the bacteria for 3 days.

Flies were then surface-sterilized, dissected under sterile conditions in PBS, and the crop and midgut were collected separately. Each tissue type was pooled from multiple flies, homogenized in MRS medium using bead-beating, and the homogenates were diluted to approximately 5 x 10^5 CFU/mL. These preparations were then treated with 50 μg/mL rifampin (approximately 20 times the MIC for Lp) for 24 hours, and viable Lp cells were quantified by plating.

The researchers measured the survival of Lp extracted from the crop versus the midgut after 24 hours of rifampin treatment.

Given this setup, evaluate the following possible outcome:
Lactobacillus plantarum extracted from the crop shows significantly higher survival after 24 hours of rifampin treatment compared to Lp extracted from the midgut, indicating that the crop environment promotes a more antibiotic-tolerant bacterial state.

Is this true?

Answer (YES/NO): YES